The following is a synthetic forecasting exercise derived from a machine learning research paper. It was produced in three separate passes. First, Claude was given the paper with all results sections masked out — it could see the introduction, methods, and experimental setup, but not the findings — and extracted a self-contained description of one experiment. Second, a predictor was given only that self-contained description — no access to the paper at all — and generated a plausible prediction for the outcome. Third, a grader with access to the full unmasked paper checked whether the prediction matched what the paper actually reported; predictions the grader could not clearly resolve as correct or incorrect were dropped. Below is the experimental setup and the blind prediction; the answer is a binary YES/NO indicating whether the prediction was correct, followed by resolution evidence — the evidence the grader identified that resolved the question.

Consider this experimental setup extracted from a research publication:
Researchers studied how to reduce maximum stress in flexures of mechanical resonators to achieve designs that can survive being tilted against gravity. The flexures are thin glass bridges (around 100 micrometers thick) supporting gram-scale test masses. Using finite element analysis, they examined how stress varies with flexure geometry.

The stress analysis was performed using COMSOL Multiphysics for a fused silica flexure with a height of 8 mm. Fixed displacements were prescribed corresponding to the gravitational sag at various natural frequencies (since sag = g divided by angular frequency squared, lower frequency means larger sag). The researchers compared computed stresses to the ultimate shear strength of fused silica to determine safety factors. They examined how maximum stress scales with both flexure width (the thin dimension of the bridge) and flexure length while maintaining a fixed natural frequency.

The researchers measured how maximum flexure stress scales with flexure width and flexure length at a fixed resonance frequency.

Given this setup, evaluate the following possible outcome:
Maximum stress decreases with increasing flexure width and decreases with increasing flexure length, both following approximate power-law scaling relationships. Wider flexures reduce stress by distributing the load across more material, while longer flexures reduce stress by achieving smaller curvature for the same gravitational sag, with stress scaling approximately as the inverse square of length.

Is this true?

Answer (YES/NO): NO